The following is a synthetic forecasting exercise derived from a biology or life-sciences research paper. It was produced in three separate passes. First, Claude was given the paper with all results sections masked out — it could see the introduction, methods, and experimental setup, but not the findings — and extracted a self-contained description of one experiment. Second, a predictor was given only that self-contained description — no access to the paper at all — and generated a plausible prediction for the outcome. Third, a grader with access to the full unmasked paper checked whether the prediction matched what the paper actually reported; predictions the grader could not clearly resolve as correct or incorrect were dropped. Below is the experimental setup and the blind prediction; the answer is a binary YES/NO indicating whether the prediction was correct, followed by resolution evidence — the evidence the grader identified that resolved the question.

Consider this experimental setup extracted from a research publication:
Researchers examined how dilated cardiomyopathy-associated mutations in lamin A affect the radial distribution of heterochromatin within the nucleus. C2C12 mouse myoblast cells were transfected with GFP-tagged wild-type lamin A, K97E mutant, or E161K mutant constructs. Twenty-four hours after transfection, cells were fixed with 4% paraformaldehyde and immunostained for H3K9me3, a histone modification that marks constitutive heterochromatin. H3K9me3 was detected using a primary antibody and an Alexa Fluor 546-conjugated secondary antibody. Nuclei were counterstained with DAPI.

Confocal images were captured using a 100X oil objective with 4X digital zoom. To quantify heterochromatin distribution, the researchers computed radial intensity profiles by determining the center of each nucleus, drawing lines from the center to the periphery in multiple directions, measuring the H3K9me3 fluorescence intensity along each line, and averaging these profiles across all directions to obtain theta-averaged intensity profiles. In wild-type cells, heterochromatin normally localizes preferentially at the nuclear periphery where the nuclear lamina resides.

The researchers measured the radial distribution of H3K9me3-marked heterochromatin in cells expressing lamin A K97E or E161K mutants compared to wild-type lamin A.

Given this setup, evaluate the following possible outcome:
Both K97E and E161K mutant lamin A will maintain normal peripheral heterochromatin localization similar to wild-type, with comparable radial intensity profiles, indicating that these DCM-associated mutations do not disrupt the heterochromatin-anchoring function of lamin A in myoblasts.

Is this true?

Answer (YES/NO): NO